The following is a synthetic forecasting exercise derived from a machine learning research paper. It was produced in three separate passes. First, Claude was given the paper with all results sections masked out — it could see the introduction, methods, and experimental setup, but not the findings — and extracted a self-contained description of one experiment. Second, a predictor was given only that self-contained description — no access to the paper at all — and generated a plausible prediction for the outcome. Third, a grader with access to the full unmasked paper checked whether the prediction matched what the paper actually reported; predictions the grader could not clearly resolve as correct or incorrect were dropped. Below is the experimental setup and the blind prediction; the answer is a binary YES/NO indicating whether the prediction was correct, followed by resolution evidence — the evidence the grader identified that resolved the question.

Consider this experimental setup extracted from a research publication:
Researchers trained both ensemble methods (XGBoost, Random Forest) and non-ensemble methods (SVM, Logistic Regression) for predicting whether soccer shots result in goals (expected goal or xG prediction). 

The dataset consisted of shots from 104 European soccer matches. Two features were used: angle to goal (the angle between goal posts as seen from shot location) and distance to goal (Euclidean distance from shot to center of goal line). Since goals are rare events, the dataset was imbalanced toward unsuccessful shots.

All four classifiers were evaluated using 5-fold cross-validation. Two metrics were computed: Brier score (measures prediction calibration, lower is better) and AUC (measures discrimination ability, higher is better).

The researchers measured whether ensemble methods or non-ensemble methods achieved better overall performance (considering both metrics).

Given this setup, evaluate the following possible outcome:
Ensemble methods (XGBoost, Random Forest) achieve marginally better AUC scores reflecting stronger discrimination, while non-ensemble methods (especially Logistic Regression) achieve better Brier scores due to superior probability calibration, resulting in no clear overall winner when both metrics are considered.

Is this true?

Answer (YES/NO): NO